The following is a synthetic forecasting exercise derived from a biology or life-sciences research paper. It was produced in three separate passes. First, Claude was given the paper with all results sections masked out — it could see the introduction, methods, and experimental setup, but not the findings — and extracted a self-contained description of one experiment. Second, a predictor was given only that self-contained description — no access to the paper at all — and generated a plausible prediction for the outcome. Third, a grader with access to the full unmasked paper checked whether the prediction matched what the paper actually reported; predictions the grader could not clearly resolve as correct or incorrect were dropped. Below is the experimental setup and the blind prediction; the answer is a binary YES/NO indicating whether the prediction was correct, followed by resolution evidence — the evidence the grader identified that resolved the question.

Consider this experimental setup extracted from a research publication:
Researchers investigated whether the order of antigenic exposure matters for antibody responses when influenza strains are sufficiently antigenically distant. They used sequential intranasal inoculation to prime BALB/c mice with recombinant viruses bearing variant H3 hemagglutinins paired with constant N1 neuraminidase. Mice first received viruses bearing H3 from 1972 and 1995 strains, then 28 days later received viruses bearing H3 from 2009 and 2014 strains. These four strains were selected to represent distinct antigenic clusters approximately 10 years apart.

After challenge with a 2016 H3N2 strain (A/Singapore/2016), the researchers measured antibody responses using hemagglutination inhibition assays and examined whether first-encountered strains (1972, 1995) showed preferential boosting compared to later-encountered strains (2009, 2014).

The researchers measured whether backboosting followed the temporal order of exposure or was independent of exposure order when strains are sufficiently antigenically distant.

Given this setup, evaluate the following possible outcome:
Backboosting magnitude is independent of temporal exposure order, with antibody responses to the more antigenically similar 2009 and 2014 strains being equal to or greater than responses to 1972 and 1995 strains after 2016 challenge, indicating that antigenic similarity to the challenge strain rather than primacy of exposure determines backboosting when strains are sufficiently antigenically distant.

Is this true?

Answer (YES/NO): YES